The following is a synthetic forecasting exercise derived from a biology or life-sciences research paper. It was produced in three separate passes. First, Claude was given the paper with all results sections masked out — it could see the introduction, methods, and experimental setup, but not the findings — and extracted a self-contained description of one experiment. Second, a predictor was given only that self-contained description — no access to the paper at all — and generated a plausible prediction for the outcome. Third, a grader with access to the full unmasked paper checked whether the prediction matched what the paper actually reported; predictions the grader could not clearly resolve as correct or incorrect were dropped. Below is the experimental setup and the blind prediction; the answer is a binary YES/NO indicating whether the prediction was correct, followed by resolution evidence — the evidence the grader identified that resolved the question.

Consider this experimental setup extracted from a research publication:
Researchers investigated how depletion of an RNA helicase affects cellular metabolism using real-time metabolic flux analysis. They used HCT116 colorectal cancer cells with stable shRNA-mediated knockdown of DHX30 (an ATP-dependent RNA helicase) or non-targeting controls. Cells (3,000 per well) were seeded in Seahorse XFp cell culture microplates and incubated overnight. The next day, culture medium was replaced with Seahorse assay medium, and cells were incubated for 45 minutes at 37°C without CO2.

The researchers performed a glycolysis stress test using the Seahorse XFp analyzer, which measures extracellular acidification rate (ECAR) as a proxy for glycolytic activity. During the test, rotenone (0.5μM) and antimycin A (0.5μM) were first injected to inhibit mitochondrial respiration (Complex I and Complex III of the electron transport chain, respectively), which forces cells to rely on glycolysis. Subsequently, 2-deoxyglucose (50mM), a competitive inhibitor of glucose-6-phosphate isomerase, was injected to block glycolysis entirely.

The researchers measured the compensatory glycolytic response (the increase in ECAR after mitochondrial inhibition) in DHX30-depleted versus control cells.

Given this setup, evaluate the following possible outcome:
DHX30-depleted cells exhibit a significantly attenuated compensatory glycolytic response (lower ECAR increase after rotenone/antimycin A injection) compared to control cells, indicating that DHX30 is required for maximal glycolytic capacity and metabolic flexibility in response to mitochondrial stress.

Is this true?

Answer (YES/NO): YES